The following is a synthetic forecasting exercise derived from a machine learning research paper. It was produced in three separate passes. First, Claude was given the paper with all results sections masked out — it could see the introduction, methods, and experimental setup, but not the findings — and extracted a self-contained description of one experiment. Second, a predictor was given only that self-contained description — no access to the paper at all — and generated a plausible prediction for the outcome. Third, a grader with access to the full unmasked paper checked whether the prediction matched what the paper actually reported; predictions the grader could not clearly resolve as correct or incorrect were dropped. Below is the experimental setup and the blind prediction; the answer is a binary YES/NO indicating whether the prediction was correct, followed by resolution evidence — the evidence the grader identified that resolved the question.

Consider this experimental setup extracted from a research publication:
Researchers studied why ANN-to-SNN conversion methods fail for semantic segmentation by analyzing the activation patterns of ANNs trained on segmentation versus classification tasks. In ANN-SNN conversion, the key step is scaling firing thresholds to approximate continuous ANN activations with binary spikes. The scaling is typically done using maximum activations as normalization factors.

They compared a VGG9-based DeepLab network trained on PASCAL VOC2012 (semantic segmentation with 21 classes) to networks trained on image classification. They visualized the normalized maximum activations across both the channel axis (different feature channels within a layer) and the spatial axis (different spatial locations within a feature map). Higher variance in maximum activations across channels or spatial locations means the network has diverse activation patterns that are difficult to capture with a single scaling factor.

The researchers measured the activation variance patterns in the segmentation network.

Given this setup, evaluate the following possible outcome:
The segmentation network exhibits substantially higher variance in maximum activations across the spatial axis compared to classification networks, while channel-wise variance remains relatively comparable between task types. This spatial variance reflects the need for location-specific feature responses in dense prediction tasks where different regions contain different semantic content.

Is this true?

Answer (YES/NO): NO